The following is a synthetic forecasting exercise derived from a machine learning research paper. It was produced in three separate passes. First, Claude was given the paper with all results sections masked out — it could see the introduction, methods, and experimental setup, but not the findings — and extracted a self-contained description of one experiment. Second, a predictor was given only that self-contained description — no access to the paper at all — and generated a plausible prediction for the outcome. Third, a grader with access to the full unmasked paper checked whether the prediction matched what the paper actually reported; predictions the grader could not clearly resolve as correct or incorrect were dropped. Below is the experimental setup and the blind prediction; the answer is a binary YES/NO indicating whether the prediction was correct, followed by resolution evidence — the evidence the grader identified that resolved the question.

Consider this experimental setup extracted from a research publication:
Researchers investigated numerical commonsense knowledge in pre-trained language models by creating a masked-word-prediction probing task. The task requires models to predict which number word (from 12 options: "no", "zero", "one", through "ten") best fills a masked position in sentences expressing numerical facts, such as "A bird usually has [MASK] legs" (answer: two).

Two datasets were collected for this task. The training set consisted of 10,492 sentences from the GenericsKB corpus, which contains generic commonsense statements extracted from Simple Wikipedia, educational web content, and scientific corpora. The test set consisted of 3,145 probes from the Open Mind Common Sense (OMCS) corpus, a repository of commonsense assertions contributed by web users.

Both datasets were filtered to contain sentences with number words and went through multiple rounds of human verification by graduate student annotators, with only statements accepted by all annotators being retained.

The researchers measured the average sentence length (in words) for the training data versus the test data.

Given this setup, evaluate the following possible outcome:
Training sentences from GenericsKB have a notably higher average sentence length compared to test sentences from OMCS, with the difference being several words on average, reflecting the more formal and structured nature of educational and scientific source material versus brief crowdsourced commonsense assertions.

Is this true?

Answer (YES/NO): NO